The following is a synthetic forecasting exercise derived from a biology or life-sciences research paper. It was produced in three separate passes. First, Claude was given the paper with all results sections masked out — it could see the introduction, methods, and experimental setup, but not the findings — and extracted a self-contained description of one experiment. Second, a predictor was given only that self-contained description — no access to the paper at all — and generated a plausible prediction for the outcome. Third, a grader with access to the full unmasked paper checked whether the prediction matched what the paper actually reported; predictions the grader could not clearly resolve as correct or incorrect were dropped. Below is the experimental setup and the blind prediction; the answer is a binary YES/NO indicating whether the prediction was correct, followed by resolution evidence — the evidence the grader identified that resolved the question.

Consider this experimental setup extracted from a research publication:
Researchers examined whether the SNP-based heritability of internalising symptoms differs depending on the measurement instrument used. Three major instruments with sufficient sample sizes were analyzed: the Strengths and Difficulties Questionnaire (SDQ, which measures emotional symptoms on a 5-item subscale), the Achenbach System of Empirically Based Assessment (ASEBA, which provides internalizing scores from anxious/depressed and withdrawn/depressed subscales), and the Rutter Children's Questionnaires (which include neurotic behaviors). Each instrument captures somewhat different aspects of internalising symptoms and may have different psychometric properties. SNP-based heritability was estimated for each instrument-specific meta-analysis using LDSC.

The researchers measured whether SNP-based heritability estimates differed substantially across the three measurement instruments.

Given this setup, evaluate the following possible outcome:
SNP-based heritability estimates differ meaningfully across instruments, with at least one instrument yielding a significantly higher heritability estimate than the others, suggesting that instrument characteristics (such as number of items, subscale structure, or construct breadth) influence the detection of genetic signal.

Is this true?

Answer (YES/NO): NO